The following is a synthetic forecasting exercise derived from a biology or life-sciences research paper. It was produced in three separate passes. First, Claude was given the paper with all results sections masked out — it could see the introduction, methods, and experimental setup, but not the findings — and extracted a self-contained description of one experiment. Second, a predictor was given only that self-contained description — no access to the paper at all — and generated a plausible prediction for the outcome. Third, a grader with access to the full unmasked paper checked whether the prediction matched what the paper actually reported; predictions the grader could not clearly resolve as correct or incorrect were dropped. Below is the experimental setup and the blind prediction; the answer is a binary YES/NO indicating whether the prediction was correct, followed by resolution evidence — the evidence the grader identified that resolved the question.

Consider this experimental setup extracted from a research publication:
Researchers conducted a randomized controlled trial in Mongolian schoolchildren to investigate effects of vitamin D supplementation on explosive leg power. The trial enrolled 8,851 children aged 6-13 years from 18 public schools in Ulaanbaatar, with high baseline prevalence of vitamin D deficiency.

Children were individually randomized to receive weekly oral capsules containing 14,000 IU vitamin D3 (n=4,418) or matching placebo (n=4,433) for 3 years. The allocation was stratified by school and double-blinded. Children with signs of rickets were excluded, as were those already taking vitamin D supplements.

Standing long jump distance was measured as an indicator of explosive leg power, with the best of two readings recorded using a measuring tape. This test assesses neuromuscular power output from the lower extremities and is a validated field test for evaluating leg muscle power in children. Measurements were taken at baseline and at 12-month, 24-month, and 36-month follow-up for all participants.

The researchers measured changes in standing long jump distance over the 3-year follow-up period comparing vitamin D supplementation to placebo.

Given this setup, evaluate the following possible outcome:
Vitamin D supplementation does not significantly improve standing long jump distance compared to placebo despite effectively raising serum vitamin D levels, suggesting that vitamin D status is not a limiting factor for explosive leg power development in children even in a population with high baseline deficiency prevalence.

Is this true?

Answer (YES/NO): YES